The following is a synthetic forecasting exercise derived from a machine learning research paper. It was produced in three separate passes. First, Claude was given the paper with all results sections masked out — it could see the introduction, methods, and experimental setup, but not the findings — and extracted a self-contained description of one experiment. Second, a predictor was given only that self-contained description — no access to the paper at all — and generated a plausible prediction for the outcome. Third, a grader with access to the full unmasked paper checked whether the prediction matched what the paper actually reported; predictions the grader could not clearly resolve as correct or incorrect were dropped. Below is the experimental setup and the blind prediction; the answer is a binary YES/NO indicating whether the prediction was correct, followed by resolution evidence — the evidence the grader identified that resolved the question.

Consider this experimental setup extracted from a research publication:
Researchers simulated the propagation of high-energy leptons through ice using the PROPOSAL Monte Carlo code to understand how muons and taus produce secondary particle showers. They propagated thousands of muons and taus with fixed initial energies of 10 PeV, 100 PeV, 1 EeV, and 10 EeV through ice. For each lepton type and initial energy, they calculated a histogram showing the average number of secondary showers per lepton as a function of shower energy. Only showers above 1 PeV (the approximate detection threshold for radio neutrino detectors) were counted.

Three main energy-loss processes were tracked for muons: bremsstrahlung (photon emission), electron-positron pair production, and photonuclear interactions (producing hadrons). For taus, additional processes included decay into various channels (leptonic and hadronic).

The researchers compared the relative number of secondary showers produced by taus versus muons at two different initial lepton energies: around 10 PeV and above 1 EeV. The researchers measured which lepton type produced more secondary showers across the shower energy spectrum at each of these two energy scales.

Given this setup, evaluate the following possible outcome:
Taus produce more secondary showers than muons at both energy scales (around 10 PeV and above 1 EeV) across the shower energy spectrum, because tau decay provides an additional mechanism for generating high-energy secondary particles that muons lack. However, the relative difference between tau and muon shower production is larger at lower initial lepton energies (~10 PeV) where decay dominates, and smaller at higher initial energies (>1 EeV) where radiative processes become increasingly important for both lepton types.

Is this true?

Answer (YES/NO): NO